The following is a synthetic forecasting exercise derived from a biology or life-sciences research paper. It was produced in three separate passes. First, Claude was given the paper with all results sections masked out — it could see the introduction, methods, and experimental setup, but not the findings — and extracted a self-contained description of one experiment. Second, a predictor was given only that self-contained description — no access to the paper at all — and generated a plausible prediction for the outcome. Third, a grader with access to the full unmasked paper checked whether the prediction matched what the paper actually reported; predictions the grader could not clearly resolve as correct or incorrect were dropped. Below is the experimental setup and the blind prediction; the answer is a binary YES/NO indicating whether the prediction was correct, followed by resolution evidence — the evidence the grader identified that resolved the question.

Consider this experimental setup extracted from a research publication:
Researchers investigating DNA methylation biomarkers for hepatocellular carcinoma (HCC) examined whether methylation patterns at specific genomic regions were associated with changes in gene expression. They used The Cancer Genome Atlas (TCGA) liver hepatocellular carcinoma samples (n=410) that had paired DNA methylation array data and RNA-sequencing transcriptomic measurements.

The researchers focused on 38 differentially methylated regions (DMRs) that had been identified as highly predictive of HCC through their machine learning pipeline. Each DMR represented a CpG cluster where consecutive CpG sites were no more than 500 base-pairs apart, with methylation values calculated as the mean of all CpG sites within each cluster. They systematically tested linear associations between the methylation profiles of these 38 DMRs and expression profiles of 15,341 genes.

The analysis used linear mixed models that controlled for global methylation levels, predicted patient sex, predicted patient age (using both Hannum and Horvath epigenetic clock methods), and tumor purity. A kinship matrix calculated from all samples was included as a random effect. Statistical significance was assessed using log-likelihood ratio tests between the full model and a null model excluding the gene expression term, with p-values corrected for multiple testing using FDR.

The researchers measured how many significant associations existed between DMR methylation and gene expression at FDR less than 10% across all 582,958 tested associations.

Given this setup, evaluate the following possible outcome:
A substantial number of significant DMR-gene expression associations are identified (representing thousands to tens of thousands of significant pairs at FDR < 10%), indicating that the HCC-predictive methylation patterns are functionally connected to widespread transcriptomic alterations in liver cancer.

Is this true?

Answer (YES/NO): NO